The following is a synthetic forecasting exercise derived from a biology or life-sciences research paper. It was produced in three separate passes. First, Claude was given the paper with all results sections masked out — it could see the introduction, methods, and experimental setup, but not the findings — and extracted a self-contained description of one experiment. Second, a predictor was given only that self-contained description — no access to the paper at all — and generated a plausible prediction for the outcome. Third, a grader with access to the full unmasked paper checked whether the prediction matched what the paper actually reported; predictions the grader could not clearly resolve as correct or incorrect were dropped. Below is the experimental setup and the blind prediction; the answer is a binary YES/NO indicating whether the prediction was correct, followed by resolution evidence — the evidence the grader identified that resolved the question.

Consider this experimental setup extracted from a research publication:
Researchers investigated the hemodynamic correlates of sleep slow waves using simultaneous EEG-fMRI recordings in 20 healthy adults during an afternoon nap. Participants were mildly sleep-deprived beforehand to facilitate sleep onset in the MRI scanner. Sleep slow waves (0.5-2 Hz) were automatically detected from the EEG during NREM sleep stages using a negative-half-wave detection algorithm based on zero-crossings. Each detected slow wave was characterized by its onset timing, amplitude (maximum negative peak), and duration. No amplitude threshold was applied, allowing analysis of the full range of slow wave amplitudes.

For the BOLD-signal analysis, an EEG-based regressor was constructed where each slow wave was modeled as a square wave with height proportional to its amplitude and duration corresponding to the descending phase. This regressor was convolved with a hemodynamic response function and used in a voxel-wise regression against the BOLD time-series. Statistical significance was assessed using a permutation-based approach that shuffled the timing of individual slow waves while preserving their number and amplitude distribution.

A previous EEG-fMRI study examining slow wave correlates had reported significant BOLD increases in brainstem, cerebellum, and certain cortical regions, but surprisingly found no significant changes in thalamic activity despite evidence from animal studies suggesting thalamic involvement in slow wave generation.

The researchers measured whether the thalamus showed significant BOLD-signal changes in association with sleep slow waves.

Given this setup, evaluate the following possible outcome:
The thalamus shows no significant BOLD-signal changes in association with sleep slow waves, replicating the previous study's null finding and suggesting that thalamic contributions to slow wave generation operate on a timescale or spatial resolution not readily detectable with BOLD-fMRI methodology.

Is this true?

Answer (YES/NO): NO